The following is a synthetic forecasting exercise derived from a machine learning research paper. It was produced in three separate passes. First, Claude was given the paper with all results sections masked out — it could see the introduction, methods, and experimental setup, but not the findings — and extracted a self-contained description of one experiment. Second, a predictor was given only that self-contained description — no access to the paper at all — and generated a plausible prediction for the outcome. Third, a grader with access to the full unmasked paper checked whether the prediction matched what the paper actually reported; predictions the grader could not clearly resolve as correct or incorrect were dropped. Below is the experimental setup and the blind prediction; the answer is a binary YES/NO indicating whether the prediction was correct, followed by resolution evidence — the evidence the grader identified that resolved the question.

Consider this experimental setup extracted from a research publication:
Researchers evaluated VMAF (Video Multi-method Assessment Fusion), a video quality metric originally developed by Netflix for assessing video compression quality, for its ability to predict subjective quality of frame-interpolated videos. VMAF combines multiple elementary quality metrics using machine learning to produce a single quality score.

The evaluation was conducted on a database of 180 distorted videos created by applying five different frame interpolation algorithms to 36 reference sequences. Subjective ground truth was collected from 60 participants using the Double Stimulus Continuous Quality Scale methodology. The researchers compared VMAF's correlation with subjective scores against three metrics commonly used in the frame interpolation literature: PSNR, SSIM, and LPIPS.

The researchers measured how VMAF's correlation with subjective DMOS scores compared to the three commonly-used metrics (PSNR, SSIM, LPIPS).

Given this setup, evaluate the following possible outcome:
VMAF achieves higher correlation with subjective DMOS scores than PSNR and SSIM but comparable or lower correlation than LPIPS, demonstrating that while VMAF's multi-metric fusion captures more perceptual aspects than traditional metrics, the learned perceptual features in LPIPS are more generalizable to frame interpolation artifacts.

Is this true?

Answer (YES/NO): YES